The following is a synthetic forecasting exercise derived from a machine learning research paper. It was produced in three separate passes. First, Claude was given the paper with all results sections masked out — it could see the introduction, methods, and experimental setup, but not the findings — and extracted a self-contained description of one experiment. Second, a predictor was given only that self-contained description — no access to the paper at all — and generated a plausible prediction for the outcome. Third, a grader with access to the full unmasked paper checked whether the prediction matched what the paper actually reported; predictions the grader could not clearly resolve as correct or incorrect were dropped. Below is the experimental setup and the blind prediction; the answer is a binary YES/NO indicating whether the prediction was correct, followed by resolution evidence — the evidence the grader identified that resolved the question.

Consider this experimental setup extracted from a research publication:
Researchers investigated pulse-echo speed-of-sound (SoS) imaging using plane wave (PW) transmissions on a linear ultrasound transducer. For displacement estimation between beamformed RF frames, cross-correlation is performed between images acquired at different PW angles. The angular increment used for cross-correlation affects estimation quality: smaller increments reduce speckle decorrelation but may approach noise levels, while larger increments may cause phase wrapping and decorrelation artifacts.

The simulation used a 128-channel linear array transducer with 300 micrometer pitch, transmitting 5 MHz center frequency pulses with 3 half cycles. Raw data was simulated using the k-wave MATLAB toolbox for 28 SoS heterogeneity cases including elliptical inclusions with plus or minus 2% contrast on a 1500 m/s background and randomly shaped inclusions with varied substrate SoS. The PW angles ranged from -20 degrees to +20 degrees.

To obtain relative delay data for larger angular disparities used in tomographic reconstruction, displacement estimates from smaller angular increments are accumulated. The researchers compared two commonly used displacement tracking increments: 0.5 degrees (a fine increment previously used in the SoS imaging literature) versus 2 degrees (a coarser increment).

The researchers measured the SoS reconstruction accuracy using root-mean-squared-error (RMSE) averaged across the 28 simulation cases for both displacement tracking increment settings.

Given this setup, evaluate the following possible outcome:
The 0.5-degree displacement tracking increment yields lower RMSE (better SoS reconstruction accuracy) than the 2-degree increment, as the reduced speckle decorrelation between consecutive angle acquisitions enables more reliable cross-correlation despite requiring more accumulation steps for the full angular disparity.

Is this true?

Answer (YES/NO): NO